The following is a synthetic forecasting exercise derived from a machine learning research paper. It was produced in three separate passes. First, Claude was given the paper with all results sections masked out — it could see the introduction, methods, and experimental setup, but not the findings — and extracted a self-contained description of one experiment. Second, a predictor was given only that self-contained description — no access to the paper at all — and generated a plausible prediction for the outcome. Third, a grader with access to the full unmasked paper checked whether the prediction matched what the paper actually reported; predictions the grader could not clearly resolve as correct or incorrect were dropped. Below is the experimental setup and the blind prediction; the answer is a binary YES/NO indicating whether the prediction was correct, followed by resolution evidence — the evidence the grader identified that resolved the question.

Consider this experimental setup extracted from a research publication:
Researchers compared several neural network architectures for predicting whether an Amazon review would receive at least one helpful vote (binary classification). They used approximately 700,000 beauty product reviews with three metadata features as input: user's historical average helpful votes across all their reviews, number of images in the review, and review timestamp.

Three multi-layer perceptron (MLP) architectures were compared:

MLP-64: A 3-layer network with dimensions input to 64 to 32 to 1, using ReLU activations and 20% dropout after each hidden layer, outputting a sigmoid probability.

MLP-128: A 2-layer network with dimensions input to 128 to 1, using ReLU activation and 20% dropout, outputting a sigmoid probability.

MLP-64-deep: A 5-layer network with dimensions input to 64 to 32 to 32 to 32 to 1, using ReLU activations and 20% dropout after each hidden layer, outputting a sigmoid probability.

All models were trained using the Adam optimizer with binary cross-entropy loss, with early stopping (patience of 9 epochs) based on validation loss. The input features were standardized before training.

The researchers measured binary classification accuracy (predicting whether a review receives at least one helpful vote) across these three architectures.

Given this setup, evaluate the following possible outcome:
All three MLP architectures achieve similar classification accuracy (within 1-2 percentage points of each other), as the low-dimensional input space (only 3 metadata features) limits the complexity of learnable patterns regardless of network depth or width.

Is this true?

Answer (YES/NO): YES